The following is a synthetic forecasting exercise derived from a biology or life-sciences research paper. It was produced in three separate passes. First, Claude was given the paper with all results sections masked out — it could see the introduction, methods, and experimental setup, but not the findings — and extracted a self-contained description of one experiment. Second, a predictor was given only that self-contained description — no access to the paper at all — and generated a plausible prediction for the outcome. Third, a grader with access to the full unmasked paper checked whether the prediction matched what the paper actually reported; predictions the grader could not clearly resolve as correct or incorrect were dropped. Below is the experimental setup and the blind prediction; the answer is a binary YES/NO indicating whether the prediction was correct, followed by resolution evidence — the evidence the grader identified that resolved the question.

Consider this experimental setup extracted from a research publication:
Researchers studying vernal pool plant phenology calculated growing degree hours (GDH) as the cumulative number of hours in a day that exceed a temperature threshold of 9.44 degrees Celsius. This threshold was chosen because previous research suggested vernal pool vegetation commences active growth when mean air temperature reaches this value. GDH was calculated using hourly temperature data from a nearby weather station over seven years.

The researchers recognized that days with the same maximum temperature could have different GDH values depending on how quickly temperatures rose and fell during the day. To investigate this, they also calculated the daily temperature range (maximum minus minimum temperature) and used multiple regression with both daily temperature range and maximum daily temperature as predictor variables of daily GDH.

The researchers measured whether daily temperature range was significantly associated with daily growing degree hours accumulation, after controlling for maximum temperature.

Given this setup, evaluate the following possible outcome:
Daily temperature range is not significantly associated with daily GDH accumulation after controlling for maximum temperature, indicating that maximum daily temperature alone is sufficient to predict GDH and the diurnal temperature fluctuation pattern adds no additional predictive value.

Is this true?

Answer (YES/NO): NO